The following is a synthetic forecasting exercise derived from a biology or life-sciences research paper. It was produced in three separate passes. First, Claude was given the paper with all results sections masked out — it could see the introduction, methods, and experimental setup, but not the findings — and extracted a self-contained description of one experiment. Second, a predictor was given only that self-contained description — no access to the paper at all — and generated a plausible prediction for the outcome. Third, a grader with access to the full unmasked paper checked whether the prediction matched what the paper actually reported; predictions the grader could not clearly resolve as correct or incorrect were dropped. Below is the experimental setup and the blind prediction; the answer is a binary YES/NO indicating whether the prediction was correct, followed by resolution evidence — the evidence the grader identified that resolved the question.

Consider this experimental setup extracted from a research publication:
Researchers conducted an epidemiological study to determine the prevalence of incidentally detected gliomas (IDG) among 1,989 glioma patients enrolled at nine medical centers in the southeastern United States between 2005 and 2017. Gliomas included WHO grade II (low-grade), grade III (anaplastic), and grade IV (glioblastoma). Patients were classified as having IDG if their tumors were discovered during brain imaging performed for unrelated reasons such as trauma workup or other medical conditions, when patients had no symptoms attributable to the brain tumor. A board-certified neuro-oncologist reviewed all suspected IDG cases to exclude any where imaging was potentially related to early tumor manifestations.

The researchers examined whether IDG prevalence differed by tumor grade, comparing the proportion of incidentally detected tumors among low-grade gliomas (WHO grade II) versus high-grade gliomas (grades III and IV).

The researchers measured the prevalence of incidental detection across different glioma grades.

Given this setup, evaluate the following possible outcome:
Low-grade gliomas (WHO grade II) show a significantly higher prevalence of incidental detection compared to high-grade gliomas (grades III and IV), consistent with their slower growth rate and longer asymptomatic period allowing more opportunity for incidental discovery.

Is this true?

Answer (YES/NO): YES